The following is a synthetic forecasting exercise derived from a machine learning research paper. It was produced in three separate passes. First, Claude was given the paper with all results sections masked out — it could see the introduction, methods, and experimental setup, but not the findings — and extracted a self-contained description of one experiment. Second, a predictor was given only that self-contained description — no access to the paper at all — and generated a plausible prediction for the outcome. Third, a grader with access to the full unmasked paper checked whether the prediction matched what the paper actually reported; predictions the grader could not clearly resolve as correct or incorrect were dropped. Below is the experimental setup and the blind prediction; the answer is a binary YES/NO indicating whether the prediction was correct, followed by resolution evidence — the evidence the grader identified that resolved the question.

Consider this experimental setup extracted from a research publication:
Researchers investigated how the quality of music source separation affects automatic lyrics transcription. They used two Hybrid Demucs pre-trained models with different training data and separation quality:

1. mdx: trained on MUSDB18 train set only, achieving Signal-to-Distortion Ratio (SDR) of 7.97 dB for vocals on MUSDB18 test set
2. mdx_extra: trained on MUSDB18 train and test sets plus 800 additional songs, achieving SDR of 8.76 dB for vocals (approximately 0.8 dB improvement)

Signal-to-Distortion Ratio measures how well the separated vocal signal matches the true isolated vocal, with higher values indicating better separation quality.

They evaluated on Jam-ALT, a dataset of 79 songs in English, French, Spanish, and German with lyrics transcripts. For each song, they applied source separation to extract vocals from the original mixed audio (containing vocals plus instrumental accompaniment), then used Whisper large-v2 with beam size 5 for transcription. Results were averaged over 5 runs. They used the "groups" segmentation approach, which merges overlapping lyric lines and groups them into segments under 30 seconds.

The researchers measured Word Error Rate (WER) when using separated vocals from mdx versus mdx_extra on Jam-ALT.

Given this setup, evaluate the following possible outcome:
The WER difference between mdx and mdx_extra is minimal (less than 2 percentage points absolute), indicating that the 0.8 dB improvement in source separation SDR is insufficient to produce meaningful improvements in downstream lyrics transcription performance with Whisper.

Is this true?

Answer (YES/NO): YES